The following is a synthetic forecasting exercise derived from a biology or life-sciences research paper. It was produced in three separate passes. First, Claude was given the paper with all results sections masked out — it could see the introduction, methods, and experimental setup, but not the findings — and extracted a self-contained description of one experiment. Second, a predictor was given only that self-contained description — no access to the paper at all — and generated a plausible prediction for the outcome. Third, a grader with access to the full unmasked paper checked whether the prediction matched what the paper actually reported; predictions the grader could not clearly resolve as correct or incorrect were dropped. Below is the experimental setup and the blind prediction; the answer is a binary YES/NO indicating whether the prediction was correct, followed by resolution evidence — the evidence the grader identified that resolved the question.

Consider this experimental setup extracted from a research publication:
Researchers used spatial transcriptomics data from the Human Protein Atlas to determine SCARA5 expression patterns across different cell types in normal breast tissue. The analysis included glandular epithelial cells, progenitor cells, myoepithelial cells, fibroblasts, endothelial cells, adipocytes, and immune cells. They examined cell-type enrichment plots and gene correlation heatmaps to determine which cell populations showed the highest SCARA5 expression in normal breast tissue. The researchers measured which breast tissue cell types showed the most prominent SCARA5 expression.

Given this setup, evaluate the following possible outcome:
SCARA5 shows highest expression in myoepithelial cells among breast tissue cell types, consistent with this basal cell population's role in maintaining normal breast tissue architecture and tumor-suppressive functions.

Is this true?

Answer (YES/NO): NO